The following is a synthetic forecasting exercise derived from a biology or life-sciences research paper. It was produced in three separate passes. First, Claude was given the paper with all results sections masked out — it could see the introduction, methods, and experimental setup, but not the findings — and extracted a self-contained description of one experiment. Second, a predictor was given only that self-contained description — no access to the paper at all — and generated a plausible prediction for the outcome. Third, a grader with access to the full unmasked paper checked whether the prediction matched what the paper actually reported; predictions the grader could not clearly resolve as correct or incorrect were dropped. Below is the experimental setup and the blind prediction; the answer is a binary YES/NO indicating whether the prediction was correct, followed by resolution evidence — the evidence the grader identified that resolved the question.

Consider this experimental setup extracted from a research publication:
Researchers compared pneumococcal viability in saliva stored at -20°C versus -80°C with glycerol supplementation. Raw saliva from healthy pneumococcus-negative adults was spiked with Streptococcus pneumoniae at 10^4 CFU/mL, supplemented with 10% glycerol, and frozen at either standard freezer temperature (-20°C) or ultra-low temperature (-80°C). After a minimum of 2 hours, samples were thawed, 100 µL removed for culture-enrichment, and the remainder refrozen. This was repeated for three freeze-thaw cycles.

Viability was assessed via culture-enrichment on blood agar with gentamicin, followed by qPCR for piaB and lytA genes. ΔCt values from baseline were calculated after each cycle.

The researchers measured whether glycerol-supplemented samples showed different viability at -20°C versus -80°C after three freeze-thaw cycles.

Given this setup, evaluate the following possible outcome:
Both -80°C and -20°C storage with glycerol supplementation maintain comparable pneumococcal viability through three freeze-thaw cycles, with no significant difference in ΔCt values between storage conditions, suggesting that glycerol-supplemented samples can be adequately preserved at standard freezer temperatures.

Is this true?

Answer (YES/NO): NO